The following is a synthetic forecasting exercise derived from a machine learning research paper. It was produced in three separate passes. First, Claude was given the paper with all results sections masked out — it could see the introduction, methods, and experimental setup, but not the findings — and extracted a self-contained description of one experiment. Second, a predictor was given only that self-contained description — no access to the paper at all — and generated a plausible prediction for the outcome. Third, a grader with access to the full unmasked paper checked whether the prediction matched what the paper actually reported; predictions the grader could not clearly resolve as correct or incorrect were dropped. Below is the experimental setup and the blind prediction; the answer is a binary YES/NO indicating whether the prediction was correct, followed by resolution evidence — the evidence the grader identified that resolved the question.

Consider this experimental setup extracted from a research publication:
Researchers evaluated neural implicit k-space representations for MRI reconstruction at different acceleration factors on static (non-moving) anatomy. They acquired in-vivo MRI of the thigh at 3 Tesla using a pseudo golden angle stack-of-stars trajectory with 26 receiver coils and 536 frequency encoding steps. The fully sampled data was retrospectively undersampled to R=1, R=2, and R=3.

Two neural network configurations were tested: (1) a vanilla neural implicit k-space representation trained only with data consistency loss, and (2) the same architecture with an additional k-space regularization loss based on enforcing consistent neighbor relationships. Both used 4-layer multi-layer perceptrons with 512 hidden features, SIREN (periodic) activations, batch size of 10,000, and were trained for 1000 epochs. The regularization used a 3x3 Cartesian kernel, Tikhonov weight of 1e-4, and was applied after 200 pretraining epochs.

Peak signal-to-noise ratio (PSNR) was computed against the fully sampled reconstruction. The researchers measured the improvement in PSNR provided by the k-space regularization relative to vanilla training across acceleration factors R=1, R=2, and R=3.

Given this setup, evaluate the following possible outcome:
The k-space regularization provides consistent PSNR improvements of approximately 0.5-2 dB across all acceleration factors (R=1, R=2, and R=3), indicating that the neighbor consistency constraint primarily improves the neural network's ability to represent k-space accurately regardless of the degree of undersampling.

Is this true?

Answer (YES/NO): NO